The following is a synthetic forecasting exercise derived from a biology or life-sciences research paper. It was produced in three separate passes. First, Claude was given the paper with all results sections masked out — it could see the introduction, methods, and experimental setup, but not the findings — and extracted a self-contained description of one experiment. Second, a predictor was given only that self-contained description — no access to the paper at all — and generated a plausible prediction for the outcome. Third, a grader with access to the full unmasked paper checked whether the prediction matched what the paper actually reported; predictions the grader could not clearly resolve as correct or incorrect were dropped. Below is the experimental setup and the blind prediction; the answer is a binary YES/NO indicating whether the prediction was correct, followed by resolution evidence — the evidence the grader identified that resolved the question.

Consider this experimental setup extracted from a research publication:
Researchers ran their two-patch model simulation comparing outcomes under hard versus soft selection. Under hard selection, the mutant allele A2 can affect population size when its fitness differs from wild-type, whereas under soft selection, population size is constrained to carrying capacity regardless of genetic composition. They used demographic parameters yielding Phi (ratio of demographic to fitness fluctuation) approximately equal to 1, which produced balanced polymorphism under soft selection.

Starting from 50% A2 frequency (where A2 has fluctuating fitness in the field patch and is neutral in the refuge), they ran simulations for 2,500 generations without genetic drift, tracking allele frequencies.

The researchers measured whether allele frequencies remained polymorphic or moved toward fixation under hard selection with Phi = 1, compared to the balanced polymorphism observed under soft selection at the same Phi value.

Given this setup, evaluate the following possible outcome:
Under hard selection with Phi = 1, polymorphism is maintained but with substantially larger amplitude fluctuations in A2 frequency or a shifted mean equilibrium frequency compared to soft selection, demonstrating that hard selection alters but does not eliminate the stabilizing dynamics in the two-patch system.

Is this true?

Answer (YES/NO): NO